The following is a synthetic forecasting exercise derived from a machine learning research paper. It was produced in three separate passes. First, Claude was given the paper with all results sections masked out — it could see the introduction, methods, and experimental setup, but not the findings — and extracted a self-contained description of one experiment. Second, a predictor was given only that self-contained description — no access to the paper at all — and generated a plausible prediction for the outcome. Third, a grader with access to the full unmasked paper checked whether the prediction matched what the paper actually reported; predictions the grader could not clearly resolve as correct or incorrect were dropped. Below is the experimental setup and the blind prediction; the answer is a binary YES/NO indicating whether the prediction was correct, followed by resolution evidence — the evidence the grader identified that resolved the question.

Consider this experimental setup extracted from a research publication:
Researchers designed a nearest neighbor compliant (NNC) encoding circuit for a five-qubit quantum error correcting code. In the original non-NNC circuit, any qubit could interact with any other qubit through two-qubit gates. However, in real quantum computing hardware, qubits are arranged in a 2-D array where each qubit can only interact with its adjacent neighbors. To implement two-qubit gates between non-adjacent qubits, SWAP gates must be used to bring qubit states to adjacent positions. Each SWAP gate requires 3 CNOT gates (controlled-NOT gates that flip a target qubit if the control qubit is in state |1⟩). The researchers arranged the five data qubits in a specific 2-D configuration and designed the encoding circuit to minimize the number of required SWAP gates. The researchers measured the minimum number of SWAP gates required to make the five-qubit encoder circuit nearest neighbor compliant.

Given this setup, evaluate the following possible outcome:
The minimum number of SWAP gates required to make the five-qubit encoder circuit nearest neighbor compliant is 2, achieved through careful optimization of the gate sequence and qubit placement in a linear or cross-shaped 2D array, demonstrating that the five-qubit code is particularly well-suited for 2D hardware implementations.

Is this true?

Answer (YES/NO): NO